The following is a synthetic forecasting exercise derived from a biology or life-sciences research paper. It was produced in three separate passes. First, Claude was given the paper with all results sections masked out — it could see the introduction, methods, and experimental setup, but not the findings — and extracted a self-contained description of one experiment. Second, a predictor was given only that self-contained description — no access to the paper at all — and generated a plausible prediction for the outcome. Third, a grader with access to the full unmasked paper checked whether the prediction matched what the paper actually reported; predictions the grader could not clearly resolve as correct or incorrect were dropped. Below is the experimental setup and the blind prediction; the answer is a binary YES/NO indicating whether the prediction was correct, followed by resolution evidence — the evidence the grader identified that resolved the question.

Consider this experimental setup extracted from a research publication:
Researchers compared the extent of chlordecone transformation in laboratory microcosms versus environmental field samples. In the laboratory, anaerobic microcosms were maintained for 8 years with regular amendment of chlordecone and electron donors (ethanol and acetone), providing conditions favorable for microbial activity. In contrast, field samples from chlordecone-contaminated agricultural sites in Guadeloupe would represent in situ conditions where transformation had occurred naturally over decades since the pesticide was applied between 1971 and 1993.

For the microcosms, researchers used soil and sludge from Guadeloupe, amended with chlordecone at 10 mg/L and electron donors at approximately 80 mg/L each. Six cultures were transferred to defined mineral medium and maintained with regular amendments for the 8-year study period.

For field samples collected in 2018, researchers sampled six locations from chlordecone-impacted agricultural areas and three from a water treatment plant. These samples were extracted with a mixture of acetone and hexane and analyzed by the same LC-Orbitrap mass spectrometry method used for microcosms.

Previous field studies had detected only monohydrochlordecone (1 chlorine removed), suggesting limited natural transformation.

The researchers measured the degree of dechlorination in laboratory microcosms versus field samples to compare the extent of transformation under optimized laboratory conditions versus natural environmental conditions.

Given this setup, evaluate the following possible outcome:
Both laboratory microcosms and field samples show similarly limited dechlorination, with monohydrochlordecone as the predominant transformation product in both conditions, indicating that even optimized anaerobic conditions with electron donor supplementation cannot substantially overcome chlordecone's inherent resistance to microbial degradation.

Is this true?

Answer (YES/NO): NO